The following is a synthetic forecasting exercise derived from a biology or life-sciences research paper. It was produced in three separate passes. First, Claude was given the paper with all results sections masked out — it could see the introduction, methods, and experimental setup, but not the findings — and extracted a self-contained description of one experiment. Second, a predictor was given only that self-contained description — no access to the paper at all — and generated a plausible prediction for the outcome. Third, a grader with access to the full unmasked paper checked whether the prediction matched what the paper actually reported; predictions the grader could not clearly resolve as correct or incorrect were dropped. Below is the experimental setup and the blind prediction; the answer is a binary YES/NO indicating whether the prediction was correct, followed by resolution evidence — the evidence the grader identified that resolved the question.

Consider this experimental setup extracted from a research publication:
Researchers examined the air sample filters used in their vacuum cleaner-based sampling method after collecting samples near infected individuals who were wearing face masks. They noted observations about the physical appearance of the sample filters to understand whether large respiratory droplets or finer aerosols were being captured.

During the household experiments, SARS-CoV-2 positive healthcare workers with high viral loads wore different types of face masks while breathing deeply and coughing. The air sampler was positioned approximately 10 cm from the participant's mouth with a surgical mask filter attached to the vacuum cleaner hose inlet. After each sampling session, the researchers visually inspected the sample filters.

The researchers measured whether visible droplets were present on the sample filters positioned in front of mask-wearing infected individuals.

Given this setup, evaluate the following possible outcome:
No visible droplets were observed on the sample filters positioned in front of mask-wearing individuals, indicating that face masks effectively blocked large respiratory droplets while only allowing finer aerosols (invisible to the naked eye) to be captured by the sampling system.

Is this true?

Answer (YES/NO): YES